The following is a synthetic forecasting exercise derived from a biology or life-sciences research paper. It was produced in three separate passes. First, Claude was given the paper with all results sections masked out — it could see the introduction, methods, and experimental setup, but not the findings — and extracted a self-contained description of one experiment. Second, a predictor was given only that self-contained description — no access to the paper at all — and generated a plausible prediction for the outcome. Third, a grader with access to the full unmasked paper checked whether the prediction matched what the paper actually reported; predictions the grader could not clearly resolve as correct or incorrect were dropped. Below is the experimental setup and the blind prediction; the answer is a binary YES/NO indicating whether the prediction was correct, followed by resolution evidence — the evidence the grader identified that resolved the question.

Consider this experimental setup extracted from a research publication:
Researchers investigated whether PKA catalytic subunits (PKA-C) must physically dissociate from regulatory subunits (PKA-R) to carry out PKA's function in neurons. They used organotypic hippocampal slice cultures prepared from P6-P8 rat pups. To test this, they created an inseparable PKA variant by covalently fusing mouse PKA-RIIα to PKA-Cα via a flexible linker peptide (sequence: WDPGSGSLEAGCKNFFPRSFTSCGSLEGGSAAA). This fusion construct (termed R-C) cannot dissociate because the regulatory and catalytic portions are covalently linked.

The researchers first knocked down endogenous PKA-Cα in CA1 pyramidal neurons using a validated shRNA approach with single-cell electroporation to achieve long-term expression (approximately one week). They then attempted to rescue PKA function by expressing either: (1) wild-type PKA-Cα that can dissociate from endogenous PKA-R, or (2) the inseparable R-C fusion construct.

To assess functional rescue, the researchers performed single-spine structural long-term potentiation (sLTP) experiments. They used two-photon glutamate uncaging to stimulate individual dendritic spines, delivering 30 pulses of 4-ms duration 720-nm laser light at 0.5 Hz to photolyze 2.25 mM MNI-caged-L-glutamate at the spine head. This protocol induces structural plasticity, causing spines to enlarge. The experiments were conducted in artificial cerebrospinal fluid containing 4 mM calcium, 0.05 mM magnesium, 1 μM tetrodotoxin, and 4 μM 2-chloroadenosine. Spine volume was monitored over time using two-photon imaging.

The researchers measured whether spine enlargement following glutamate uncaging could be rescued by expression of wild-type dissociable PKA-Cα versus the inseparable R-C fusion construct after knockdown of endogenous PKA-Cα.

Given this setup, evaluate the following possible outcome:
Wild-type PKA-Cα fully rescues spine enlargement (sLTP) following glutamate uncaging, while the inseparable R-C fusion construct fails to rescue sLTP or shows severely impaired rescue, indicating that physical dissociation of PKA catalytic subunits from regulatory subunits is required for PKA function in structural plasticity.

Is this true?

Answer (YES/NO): YES